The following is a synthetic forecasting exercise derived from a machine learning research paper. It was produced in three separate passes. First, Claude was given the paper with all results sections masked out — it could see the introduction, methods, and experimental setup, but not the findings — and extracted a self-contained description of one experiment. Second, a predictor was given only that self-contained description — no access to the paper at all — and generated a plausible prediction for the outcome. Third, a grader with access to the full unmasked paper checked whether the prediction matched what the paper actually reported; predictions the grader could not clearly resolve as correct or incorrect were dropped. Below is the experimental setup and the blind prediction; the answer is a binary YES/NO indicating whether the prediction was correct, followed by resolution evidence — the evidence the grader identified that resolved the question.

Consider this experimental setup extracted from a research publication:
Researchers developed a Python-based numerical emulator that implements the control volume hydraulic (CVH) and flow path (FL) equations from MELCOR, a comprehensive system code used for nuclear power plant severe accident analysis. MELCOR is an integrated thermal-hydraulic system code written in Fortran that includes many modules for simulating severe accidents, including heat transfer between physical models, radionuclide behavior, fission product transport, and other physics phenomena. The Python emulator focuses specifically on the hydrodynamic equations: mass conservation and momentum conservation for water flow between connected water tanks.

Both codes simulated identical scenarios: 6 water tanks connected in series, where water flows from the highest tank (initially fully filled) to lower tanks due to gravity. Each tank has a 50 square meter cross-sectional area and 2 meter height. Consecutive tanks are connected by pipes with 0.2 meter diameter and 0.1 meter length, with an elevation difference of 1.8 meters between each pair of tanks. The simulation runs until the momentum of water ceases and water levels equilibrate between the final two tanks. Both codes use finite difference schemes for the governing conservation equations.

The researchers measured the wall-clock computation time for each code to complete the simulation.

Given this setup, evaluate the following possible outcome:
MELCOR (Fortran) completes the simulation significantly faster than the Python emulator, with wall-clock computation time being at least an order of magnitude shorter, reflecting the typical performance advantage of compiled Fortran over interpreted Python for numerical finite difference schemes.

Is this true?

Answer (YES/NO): NO